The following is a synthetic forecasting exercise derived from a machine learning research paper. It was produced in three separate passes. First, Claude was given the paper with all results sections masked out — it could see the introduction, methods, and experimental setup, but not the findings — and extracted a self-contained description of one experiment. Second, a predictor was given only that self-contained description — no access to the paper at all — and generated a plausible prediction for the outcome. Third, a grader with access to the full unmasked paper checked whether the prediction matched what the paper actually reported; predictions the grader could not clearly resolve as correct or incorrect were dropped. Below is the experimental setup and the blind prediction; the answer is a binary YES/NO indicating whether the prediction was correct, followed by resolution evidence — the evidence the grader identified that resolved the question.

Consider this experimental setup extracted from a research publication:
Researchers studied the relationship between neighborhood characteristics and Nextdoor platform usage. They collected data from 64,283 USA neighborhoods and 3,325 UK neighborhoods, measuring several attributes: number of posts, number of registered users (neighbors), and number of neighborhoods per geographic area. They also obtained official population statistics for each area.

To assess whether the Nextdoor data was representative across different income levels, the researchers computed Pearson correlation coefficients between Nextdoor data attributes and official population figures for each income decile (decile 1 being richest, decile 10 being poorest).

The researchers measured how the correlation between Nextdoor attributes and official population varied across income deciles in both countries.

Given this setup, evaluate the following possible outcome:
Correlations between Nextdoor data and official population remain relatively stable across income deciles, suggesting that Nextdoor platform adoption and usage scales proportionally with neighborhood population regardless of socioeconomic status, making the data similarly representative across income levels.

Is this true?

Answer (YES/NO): NO